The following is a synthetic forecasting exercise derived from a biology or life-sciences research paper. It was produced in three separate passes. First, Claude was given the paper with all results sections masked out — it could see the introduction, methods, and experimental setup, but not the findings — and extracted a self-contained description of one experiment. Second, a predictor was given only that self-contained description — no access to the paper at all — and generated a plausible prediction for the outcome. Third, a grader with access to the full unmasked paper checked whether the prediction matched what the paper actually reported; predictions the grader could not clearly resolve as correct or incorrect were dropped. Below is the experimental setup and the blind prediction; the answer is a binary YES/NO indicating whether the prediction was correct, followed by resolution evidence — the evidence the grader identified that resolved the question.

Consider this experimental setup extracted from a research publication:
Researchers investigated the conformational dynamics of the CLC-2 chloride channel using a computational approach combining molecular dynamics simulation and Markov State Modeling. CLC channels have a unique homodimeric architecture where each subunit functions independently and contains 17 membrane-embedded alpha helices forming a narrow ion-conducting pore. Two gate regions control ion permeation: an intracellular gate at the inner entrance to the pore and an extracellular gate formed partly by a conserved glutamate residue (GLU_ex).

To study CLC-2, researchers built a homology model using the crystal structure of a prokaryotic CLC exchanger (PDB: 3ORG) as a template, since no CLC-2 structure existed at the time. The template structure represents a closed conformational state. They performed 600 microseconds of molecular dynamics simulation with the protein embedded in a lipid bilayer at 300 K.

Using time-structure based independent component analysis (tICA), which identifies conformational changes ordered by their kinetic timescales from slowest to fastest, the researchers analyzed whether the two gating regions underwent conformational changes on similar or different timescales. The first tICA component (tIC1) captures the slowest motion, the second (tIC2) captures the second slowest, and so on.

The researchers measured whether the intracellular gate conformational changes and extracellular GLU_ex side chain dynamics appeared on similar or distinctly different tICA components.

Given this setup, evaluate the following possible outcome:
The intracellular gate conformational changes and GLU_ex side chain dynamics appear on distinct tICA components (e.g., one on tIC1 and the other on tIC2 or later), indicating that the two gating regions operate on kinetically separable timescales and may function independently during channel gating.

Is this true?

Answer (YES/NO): YES